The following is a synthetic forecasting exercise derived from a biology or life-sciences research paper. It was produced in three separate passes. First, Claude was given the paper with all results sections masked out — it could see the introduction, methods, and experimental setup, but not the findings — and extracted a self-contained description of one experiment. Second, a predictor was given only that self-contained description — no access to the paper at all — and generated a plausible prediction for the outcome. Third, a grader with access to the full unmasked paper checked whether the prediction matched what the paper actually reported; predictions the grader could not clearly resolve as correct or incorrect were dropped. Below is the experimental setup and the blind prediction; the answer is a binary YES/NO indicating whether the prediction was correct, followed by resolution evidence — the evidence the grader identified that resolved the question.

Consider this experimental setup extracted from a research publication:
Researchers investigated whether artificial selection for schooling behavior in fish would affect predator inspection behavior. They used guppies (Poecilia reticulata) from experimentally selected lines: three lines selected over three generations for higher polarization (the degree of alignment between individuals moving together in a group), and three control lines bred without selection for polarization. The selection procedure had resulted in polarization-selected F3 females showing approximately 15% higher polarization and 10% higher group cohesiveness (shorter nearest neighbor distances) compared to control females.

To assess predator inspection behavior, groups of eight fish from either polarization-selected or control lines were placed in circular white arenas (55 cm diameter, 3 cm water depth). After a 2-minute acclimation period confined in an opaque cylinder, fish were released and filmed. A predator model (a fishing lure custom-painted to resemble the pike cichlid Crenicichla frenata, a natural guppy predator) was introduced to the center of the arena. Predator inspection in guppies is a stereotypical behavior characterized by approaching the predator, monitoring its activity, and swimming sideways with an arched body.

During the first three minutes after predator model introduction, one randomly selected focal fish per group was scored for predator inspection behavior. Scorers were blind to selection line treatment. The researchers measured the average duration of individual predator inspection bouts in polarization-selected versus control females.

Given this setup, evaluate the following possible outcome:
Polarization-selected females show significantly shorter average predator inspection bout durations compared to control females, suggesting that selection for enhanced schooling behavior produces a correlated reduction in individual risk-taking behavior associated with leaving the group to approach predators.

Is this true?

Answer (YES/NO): YES